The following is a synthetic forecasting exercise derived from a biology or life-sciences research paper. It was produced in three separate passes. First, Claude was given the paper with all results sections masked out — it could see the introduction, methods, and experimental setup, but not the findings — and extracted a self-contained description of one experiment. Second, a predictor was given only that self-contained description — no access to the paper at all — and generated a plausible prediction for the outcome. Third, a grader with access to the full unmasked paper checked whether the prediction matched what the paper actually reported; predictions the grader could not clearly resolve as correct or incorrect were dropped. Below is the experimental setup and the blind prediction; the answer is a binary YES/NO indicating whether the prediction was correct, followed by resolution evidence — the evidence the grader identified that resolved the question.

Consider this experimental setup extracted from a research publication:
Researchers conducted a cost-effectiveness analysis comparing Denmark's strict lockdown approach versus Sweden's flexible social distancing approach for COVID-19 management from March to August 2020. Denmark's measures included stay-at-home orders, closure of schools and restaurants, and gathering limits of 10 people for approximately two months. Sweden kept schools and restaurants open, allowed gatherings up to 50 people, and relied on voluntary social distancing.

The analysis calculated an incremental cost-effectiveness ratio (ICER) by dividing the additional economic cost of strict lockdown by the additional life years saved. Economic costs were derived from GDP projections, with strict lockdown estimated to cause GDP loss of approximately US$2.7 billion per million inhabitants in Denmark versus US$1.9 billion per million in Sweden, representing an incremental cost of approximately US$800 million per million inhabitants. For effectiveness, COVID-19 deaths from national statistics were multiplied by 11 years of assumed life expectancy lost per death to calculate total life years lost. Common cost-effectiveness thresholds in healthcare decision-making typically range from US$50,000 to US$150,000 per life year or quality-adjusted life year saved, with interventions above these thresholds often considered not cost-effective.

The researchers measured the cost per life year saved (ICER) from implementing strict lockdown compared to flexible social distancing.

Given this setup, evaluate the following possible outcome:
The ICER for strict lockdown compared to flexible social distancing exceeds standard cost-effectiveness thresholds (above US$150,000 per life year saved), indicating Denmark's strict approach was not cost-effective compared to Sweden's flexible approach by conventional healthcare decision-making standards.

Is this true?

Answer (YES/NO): NO